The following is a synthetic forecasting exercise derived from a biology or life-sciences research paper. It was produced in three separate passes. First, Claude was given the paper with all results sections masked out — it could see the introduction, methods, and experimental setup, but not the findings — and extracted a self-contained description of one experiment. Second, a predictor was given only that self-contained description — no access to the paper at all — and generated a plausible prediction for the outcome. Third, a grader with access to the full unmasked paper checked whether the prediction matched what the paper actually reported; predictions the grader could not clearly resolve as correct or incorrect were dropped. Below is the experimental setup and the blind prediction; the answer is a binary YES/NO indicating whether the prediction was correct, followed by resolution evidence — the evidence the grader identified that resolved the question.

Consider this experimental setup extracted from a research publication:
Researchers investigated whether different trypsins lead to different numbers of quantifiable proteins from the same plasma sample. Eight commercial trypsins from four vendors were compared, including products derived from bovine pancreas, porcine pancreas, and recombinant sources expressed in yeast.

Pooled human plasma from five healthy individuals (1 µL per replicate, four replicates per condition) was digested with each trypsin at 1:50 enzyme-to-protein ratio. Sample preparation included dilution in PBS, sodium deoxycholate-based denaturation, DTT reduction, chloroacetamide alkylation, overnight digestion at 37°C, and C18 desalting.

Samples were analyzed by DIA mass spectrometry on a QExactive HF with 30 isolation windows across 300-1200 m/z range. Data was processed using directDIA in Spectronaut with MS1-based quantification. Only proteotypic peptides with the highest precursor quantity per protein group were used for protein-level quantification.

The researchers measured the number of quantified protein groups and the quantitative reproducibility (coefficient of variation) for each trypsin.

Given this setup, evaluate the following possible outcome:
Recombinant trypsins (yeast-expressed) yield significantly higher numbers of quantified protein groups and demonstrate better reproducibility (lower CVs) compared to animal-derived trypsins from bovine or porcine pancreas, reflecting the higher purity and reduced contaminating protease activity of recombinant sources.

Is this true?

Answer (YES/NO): NO